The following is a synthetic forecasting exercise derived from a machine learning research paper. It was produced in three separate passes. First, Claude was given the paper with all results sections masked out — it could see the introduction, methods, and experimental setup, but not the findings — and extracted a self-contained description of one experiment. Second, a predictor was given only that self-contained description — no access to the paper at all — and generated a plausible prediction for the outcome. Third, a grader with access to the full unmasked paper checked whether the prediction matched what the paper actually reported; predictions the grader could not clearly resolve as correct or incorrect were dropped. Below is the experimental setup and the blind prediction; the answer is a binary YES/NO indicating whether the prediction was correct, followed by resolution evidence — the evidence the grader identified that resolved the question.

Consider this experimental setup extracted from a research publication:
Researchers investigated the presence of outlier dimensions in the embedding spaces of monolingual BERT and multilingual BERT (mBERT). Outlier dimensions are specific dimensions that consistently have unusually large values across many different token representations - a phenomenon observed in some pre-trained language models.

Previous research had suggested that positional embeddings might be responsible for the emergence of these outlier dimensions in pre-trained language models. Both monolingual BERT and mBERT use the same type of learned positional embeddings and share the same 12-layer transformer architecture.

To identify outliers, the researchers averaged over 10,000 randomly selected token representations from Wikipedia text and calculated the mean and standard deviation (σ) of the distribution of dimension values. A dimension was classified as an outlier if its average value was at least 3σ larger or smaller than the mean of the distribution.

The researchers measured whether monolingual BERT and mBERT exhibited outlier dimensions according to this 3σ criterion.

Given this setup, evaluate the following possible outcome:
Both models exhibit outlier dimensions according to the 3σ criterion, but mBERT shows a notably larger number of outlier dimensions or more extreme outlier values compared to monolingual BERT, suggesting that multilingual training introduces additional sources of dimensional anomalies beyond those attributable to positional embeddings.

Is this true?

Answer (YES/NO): NO